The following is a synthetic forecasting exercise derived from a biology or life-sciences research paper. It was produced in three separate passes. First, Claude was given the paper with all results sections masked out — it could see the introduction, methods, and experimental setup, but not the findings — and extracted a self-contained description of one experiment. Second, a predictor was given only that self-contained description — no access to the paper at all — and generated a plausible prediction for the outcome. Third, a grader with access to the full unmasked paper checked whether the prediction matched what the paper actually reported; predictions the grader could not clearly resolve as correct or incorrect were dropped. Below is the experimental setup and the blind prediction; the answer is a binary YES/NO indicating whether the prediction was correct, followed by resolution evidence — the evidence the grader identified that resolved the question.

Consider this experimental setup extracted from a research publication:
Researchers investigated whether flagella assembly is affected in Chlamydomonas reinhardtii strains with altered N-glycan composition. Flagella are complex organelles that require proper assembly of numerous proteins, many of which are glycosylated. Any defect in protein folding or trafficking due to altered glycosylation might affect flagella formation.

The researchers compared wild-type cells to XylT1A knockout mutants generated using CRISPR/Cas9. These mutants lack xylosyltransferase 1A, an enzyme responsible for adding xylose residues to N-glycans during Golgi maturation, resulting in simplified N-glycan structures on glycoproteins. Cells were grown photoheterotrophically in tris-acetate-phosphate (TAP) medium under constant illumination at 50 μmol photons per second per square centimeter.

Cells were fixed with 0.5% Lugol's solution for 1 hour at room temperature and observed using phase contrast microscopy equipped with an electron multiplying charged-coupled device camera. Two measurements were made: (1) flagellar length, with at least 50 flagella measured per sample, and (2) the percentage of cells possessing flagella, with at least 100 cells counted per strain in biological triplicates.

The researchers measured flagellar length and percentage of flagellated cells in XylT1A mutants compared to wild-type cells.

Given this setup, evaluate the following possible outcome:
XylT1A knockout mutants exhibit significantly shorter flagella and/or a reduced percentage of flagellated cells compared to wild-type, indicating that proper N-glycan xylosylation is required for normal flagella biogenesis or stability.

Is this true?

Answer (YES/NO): NO